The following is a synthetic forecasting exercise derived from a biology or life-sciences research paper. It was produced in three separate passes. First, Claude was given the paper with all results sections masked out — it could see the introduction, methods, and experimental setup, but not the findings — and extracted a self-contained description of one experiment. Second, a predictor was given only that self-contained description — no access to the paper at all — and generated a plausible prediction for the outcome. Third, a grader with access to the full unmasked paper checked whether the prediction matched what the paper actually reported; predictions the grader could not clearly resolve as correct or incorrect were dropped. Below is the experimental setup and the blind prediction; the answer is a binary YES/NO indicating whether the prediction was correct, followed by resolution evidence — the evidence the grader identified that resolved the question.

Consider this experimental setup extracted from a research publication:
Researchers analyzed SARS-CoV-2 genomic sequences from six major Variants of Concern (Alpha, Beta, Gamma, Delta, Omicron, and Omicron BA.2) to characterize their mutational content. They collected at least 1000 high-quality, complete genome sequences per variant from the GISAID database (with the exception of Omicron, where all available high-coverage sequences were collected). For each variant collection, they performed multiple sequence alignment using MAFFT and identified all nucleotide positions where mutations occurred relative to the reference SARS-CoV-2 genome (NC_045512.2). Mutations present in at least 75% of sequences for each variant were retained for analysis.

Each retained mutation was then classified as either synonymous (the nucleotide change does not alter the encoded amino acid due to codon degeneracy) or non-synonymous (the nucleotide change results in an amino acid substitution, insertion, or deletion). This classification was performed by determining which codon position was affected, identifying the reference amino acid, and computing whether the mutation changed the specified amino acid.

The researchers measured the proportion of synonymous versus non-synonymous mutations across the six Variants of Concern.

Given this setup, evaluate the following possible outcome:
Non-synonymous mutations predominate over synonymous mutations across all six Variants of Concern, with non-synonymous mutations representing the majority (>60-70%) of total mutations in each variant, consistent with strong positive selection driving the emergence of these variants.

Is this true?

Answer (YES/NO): NO